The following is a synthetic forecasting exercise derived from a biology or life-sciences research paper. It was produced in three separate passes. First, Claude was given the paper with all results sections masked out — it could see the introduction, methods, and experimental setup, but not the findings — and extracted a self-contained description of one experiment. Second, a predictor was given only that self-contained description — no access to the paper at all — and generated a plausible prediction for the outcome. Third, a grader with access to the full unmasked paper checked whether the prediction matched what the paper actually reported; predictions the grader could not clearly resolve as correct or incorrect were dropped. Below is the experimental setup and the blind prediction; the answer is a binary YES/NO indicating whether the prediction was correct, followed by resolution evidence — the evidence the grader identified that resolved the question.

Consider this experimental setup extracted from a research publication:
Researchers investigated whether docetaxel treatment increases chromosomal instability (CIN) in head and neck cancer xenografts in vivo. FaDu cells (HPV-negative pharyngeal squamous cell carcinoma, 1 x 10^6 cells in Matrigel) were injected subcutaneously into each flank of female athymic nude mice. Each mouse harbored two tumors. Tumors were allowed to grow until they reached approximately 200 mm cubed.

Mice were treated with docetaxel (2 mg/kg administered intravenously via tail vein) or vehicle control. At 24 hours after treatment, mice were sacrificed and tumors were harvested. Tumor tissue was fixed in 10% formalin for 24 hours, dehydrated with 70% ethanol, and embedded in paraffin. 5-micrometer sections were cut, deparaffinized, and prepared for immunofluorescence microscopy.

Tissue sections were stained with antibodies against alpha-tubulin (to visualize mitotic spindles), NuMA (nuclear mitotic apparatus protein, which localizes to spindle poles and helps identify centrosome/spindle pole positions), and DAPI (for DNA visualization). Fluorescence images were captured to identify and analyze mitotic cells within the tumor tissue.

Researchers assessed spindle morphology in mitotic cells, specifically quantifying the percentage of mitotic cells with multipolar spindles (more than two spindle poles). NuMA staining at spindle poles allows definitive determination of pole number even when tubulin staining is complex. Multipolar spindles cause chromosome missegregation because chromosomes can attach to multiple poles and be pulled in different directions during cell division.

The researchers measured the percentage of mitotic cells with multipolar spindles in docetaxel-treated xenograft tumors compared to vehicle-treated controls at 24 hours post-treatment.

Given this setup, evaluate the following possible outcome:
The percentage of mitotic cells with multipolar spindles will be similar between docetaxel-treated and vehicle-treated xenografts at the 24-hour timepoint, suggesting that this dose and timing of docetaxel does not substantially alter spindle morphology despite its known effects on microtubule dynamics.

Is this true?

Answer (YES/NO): NO